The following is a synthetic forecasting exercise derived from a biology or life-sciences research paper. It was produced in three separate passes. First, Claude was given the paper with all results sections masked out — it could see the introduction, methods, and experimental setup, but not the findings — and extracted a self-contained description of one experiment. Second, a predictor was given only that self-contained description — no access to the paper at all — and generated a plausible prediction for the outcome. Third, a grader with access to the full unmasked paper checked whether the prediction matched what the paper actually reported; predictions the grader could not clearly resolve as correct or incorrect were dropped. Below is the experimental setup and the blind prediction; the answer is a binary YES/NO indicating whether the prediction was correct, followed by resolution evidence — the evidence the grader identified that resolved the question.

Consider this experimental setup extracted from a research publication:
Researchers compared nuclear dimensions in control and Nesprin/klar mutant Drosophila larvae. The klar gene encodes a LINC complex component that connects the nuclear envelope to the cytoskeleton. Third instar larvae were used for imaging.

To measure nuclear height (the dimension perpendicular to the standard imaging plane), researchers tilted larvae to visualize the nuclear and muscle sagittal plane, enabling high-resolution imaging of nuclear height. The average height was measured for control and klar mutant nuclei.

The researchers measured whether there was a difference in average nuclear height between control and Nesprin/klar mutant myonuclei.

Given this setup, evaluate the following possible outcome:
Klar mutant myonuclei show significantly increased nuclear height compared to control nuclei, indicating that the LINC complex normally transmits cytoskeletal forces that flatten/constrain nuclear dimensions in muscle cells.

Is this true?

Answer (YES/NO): NO